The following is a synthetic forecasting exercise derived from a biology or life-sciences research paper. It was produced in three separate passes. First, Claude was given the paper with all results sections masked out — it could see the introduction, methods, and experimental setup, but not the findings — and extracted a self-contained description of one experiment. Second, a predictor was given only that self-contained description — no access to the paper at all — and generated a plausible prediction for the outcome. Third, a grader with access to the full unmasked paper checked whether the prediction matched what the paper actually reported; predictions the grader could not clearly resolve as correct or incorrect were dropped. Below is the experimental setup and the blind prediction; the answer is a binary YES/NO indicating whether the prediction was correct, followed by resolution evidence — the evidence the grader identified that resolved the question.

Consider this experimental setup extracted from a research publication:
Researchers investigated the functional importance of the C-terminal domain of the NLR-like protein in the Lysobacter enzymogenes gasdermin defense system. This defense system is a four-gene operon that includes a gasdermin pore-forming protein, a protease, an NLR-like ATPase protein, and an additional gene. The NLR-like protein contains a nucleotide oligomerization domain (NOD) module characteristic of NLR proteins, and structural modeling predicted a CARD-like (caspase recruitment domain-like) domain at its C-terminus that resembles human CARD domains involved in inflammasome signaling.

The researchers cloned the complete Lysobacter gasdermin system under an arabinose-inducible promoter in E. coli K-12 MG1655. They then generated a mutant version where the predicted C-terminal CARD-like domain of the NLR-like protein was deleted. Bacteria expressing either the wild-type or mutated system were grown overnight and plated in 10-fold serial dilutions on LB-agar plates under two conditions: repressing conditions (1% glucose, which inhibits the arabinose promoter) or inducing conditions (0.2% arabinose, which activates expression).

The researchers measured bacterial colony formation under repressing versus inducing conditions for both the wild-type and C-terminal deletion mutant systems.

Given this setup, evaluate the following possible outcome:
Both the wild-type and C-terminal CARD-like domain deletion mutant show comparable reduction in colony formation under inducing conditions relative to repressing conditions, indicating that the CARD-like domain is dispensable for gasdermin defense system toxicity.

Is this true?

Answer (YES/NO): NO